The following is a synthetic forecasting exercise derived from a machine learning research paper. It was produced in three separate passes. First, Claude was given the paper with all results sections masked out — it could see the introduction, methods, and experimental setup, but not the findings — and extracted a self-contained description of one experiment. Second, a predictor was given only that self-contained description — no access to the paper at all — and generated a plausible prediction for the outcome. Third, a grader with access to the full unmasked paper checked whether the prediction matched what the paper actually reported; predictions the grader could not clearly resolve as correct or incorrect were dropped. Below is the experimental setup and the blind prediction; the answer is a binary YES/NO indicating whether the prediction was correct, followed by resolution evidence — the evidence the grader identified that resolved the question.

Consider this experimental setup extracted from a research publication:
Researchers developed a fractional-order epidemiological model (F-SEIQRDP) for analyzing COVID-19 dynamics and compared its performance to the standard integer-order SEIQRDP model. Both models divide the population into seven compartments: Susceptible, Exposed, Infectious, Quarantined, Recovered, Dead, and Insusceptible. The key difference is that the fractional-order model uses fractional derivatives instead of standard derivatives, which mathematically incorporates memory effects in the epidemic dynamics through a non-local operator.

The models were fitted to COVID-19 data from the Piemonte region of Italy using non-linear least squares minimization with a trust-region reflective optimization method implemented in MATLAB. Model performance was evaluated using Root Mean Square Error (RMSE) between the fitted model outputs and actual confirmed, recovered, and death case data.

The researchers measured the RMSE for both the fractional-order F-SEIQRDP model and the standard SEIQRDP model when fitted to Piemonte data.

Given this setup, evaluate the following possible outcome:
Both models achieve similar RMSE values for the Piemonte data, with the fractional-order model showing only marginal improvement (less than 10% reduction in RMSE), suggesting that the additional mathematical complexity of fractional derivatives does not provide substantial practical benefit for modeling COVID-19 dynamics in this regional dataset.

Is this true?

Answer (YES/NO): NO